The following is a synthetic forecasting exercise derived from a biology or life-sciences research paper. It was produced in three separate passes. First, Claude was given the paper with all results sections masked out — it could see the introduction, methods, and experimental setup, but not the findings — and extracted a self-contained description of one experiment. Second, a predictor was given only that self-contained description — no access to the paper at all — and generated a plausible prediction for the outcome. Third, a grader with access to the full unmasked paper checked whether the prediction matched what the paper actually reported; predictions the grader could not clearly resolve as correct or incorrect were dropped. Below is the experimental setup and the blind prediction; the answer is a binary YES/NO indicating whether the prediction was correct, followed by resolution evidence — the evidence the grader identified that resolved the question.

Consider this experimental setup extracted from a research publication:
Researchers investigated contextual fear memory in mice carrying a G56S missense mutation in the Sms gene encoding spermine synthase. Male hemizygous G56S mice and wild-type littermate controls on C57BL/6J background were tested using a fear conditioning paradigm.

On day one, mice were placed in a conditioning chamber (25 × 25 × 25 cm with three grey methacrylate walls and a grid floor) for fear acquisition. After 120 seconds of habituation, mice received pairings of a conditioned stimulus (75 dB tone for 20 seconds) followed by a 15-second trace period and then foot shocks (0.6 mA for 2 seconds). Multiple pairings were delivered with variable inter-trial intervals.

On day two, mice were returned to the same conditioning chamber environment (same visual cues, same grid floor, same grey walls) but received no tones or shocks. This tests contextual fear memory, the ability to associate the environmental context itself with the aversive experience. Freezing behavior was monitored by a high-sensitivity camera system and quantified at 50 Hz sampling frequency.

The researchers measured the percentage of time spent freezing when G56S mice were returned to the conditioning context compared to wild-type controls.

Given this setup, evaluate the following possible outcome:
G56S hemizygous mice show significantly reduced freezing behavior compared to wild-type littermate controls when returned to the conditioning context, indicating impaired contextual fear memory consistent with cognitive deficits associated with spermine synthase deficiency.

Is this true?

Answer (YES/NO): NO